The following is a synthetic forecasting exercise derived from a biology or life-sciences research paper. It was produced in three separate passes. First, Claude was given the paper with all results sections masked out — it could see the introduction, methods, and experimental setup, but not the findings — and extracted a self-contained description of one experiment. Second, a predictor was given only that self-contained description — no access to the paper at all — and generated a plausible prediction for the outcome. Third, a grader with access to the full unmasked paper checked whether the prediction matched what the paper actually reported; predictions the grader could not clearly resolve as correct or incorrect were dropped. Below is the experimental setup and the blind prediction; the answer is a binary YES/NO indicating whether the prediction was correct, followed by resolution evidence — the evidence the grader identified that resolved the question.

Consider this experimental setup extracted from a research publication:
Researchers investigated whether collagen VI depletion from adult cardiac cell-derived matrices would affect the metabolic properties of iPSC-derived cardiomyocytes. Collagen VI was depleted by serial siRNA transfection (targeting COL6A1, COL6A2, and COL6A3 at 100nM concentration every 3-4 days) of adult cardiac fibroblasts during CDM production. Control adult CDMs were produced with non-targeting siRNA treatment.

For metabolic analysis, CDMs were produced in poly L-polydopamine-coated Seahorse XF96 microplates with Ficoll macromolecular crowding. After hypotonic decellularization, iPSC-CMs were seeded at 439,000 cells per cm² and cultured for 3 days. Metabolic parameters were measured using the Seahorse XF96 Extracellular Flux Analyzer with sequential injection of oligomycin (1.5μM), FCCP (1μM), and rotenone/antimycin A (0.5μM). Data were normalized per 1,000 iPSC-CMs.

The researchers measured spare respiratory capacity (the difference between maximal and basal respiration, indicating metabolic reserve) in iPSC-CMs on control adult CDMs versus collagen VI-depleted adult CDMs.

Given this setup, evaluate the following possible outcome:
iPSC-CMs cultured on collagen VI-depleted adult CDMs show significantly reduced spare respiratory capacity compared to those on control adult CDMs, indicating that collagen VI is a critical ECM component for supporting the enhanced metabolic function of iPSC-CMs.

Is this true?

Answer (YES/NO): YES